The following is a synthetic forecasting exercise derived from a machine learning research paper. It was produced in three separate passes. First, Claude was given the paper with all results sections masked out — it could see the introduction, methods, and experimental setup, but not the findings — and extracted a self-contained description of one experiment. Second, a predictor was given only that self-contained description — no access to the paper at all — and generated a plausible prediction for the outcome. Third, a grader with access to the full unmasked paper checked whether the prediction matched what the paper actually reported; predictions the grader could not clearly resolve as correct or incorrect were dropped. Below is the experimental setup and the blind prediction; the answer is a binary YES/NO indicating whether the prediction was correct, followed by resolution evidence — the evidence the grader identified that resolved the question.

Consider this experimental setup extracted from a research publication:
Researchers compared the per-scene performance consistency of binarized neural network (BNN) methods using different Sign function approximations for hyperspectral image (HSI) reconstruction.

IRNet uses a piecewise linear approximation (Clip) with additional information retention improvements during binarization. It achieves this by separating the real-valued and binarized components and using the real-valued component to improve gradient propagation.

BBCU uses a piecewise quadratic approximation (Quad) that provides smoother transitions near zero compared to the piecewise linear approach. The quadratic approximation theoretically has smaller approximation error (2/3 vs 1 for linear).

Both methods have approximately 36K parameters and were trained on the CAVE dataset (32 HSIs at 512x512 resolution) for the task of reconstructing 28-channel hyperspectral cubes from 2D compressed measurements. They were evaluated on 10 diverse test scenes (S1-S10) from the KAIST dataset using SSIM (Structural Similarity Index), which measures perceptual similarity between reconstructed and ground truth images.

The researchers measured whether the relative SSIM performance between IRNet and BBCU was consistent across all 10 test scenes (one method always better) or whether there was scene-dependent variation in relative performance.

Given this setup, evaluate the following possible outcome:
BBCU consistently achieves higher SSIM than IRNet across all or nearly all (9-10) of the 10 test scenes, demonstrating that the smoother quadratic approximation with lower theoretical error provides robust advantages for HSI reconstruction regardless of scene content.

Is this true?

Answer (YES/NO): YES